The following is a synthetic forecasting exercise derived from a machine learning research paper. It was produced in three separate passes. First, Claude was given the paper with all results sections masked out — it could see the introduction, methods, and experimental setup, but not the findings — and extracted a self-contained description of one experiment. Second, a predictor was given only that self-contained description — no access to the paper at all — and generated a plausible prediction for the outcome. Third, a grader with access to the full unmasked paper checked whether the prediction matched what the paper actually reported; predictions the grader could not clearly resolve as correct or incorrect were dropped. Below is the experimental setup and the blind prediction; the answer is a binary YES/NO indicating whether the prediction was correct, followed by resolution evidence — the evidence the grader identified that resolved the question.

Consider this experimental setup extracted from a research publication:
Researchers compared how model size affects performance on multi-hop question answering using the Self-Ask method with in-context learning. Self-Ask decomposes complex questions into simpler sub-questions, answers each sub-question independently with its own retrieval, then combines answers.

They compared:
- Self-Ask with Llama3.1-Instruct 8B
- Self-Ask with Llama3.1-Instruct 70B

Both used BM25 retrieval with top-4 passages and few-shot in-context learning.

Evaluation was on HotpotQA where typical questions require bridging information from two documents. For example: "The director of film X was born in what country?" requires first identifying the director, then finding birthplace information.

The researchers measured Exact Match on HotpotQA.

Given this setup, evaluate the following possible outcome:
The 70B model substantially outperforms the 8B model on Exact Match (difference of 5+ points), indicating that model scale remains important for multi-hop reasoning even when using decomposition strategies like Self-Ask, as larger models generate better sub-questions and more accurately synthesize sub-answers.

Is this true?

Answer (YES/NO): YES